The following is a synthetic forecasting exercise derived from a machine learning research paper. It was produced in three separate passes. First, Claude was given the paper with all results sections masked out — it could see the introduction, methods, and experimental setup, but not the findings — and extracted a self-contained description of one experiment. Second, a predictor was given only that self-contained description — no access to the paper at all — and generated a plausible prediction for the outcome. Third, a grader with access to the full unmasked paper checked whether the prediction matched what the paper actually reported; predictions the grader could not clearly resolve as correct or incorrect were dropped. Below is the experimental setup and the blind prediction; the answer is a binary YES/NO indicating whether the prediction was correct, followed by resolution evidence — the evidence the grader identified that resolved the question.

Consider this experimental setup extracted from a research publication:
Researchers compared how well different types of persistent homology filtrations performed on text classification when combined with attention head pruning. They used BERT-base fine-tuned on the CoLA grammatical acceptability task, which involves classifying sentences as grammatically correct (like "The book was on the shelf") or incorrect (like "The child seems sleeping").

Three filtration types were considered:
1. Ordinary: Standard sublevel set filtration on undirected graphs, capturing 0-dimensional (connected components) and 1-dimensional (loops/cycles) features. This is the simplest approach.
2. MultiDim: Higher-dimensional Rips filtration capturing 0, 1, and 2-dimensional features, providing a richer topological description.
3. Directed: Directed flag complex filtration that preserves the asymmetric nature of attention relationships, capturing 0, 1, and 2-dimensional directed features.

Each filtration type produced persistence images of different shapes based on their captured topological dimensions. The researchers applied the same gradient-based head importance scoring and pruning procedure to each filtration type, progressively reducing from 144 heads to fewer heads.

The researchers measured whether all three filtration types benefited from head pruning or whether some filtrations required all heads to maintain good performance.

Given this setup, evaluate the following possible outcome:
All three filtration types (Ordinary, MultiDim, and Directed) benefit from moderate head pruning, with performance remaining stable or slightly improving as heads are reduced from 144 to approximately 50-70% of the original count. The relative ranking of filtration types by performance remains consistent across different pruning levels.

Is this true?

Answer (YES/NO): NO